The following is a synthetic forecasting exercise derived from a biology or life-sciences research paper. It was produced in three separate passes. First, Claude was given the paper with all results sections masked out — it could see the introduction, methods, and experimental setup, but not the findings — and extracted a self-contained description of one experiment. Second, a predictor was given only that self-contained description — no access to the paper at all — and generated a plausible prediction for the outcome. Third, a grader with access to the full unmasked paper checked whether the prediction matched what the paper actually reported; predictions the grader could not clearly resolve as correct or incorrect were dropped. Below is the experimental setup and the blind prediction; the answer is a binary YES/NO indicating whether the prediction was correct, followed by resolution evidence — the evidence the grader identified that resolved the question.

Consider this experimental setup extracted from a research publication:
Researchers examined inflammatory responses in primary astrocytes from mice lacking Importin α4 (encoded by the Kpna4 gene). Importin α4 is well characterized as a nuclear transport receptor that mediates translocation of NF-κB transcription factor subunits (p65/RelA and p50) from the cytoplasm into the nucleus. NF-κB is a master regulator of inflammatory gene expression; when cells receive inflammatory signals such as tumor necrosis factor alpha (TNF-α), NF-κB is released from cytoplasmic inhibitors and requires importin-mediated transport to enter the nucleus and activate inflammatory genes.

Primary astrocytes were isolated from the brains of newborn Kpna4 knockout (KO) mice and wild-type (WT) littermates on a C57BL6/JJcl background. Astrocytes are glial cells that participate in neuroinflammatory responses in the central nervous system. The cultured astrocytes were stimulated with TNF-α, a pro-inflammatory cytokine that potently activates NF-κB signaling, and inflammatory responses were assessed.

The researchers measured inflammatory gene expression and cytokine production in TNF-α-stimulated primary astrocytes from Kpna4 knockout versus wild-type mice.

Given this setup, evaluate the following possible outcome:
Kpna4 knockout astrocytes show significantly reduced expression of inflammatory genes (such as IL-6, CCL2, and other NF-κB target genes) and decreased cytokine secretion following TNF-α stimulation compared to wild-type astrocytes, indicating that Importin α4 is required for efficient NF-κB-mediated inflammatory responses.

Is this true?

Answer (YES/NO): NO